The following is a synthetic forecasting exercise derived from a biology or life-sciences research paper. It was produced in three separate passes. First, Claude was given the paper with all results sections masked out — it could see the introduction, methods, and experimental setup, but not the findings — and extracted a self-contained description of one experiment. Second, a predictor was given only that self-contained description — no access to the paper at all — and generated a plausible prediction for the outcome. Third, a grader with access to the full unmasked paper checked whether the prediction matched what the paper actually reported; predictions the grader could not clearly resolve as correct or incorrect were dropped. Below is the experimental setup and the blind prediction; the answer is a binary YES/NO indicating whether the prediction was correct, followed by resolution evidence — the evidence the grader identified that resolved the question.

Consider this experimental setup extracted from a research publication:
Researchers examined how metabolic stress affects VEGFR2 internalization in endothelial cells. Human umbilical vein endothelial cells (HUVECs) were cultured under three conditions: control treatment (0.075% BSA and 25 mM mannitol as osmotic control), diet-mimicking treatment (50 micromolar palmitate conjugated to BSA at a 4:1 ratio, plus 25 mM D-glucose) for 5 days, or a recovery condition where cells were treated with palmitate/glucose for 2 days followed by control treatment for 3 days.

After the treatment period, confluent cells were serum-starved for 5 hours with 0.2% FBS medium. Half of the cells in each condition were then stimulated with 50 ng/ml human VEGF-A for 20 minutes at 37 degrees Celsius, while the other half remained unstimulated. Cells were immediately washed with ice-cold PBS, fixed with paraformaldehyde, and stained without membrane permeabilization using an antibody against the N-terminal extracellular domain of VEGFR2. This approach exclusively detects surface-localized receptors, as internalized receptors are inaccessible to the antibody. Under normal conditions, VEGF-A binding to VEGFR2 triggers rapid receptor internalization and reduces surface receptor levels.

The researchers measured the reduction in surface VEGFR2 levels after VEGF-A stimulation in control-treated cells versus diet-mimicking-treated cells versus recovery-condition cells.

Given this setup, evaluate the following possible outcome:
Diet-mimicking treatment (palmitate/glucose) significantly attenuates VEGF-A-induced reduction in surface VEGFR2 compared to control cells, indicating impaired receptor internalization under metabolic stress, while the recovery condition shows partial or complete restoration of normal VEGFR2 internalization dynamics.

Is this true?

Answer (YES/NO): NO